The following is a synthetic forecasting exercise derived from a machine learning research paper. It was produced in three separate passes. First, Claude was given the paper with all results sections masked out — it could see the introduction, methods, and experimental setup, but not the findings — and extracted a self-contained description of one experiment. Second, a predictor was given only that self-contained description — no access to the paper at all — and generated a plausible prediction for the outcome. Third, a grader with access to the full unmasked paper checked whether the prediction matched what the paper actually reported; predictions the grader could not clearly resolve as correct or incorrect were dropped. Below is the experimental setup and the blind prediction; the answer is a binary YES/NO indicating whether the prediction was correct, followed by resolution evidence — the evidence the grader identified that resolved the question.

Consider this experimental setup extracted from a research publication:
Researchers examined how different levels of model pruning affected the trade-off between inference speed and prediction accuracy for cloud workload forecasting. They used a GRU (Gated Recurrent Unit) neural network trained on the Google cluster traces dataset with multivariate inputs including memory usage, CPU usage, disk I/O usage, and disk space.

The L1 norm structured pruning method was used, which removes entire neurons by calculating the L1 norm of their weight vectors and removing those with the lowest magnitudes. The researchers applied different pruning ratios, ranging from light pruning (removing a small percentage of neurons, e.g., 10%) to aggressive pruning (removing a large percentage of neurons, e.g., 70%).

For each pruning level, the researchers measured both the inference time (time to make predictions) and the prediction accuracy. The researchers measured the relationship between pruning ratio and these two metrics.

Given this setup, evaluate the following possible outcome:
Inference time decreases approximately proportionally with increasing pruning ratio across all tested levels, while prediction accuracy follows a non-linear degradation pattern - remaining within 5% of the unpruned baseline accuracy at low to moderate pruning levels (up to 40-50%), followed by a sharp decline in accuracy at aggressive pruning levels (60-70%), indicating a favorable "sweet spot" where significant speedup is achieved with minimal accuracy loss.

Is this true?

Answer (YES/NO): NO